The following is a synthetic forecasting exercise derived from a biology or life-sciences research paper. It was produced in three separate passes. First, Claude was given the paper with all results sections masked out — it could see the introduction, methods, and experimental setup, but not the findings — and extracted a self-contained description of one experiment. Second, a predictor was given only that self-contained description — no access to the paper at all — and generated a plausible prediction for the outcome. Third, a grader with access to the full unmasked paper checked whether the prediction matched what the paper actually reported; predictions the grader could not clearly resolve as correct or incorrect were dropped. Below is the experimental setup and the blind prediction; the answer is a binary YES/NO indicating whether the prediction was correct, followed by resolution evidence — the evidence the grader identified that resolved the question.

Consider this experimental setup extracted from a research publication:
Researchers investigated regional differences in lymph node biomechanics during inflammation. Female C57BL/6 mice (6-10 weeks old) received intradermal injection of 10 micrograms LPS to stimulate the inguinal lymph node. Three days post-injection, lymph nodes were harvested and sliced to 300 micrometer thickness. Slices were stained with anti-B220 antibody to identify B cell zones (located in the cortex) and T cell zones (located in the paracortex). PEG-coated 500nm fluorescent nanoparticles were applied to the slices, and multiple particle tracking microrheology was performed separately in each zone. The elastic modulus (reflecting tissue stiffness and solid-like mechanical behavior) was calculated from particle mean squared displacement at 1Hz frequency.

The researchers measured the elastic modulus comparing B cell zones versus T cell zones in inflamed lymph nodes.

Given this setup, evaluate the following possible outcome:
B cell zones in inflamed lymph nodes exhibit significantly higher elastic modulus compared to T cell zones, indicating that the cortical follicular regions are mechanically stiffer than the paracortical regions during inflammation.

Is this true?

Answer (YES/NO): NO